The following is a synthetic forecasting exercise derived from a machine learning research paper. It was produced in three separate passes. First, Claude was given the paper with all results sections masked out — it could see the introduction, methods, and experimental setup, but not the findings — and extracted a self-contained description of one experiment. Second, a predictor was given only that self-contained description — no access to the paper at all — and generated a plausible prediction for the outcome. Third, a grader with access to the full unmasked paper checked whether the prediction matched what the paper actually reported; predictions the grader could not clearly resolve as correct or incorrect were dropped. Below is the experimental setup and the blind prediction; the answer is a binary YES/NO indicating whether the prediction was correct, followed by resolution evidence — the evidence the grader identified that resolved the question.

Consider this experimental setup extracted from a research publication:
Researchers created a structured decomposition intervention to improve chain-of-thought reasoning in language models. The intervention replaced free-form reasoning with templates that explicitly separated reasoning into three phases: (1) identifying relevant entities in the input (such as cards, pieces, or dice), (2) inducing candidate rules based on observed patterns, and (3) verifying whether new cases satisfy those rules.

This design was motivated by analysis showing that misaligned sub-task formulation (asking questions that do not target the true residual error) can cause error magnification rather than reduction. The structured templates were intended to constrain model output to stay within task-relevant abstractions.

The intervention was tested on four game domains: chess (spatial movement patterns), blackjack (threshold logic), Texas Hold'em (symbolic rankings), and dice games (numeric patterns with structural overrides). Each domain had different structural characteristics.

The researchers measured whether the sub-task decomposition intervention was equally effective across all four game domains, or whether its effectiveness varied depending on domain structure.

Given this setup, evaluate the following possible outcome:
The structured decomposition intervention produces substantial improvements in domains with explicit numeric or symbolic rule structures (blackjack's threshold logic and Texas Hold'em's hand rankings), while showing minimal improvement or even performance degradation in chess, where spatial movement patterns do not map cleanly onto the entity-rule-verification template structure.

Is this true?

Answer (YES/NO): NO